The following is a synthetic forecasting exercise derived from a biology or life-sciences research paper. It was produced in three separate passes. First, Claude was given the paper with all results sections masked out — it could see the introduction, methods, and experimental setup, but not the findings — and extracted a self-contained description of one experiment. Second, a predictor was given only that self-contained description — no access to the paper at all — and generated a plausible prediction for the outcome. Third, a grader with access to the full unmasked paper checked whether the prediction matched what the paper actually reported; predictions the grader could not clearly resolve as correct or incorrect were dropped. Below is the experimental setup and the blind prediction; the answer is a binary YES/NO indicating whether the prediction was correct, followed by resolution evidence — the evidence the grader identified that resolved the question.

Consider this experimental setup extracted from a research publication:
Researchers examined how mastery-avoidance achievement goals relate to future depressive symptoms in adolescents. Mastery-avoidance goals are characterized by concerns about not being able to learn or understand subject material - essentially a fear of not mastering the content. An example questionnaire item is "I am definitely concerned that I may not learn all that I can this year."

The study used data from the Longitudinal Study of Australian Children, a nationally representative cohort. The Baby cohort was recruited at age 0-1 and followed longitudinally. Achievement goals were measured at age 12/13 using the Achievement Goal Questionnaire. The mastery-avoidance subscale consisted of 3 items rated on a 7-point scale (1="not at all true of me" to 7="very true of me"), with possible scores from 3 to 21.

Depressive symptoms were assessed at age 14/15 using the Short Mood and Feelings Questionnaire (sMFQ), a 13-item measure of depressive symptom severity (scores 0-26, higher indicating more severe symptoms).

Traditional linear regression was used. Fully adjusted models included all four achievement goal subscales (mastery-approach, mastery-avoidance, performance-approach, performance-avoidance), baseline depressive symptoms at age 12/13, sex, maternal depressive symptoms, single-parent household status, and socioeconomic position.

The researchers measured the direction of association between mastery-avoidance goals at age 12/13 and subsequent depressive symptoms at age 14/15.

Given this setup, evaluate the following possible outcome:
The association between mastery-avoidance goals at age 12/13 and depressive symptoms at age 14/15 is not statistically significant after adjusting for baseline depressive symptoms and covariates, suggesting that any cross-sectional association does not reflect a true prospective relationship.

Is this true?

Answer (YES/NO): NO